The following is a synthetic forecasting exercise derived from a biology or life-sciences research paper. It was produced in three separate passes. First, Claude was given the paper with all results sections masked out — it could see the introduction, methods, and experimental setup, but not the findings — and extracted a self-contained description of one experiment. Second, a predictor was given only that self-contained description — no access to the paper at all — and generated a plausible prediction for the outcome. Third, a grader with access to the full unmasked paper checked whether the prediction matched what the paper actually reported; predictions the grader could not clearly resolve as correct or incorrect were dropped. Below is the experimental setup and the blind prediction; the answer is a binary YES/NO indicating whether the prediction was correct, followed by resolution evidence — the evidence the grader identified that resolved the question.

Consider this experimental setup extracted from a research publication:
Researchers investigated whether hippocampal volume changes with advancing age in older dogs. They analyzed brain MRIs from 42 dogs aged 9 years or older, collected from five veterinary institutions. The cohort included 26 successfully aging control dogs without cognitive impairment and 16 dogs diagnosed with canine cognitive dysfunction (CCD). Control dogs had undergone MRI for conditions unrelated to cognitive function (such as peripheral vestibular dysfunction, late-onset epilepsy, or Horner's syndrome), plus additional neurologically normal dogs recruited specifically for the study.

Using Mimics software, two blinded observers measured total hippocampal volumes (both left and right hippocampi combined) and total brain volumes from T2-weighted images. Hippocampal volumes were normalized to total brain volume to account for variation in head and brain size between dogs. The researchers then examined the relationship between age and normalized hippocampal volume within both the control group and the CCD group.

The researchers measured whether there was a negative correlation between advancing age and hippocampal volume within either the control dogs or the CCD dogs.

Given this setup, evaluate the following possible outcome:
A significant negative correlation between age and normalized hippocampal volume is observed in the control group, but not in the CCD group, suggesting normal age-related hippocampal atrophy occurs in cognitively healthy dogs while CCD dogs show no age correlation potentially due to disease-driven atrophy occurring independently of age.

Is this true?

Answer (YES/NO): NO